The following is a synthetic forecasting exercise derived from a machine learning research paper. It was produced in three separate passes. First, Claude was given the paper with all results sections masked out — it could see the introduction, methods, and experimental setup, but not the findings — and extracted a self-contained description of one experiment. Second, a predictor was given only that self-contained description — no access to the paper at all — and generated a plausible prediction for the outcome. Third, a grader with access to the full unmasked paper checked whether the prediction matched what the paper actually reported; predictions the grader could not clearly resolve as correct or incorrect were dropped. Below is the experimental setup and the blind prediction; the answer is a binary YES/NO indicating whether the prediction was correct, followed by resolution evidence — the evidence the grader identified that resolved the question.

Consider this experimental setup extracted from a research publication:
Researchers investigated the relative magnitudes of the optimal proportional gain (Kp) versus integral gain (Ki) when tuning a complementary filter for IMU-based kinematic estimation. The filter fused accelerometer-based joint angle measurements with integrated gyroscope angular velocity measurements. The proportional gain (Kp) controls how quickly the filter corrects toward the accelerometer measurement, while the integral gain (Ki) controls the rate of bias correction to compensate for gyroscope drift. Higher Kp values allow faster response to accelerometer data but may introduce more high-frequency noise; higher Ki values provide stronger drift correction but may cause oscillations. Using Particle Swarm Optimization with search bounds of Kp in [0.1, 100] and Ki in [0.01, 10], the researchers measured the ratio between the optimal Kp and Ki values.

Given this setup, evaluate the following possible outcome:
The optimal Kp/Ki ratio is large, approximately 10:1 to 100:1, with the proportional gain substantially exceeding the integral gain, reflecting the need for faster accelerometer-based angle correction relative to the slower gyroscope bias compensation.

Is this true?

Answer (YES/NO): YES